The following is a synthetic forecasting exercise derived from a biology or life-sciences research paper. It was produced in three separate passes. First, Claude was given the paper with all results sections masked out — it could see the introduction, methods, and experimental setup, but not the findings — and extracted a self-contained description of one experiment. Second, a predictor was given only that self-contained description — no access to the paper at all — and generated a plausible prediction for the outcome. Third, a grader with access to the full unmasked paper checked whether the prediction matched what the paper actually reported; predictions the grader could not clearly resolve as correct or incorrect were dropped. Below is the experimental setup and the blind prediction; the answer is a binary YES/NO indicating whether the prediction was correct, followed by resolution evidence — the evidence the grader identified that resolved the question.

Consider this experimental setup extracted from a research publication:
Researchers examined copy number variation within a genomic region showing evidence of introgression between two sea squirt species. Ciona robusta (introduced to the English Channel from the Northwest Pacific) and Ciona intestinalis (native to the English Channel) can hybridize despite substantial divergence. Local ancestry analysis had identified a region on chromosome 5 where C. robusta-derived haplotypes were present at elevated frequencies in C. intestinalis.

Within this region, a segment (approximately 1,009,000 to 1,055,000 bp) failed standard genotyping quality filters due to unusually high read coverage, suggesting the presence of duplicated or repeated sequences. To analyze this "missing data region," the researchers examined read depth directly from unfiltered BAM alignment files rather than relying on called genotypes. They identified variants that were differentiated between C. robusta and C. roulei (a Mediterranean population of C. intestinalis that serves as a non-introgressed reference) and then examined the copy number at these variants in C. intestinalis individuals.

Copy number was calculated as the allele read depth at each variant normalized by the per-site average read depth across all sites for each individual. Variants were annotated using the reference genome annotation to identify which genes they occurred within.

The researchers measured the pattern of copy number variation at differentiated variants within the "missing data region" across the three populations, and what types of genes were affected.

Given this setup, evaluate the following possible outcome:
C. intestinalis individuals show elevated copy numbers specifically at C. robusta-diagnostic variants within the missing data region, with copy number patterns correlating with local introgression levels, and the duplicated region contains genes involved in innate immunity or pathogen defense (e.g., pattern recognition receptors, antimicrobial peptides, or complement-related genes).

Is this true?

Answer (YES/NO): NO